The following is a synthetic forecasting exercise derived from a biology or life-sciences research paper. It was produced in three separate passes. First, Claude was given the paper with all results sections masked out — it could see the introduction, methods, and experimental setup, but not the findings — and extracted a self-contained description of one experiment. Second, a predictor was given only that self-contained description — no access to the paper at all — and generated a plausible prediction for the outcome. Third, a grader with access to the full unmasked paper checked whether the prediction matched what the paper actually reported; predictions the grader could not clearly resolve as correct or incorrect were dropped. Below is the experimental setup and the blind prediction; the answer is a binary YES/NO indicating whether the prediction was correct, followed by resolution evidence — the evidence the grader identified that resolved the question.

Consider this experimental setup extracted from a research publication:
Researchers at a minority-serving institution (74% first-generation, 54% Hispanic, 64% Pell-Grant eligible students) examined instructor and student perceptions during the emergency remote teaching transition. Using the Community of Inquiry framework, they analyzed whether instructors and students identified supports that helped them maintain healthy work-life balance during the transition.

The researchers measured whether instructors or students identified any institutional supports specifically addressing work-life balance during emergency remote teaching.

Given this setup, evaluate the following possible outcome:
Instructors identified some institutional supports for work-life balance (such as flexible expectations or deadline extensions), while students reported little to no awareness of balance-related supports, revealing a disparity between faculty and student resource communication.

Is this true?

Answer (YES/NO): NO